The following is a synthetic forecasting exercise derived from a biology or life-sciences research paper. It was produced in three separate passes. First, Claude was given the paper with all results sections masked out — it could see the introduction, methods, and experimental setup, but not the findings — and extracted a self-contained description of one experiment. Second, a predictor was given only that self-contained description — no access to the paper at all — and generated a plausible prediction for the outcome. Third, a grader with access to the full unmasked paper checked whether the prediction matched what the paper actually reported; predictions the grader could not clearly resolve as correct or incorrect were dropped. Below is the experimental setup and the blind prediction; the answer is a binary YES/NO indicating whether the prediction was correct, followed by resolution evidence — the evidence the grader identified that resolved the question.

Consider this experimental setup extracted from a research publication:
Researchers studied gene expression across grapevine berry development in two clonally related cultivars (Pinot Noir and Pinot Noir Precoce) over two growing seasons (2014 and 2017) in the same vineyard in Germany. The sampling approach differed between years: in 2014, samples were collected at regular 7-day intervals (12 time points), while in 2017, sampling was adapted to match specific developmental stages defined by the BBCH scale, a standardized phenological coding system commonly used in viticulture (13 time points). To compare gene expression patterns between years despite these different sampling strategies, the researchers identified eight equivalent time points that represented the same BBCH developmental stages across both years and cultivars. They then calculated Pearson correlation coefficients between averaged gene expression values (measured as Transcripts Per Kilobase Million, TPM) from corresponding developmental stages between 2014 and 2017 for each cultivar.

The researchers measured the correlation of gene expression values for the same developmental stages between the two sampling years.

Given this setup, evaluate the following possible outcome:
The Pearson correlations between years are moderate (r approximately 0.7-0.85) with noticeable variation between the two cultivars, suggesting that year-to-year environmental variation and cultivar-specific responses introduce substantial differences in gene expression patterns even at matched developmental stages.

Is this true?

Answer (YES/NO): NO